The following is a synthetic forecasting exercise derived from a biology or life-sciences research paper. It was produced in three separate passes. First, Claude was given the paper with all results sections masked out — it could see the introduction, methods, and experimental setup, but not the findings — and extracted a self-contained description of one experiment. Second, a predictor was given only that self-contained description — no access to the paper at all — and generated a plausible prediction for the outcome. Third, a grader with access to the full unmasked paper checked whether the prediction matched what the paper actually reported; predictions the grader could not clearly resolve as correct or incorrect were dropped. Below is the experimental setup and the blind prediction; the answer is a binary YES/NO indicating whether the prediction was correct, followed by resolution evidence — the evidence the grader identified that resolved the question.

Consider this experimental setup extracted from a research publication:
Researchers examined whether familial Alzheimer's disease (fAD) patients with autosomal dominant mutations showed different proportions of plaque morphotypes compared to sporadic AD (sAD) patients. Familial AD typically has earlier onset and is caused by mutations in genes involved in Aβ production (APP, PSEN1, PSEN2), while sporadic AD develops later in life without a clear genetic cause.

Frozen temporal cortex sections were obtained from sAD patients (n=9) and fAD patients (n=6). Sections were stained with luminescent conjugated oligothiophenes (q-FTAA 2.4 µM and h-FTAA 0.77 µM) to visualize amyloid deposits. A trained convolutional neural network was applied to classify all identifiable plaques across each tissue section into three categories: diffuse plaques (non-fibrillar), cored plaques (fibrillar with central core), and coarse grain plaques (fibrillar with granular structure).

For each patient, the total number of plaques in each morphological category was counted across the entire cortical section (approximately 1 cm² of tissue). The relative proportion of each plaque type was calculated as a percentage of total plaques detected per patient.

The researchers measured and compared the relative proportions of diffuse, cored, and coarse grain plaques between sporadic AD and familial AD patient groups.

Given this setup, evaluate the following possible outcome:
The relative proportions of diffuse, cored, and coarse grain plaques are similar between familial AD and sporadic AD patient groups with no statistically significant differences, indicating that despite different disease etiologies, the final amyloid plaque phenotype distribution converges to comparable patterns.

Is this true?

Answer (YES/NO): NO